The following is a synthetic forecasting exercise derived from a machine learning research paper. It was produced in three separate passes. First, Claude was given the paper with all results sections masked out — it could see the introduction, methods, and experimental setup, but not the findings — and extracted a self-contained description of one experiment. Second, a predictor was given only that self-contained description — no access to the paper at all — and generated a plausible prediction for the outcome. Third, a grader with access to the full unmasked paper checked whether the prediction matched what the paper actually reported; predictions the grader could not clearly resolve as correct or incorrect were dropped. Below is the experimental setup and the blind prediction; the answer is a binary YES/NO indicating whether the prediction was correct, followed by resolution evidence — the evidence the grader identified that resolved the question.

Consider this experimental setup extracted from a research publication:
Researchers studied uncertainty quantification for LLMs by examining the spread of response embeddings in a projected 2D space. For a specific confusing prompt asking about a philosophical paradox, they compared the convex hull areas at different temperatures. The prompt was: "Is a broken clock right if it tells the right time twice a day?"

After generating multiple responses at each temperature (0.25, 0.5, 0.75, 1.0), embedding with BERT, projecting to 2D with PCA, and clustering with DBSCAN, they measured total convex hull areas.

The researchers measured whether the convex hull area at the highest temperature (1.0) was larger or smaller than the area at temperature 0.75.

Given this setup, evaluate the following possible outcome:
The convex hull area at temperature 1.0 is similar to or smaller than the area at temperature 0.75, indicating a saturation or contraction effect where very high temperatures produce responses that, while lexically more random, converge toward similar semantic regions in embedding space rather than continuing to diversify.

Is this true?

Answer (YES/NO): YES